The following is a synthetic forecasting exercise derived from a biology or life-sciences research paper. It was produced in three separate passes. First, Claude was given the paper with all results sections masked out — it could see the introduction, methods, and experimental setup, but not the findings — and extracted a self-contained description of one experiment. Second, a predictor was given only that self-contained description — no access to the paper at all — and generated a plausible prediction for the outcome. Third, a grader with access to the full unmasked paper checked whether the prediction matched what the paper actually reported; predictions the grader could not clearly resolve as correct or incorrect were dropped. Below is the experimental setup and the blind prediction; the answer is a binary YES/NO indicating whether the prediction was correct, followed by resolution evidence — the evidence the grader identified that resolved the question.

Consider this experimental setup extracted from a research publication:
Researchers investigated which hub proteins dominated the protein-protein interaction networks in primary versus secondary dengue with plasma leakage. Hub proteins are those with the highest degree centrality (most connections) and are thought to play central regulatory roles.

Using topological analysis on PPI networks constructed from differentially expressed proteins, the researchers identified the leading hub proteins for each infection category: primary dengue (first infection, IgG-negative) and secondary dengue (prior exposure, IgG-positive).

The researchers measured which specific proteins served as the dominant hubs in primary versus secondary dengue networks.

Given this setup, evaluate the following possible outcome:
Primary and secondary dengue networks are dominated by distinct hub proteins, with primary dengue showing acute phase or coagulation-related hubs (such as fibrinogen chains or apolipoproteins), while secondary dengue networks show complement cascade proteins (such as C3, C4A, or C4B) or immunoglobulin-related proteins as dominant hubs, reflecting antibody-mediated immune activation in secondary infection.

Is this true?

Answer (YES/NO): NO